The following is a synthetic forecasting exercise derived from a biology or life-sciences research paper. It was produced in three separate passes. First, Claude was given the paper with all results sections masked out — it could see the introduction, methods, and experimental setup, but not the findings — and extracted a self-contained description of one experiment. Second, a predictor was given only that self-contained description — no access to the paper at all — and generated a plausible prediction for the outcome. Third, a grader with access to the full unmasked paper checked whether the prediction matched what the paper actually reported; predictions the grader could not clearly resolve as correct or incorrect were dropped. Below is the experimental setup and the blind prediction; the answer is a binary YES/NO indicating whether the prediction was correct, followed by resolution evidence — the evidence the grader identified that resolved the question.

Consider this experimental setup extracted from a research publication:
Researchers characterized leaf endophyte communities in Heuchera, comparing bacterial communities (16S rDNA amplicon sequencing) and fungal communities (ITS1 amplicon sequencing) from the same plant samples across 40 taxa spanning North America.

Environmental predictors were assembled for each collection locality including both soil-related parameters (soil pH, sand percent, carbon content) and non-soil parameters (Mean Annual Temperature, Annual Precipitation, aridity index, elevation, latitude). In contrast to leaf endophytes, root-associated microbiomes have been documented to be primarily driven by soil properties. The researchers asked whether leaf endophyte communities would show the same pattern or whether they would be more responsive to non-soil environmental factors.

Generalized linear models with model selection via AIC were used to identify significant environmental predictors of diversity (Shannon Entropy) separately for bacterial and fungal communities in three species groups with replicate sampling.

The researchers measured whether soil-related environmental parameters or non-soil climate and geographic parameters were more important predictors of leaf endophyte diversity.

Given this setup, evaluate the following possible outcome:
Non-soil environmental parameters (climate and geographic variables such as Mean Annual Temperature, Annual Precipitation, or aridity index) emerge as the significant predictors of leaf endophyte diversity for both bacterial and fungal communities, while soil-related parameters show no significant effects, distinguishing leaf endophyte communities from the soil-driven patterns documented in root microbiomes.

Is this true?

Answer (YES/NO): NO